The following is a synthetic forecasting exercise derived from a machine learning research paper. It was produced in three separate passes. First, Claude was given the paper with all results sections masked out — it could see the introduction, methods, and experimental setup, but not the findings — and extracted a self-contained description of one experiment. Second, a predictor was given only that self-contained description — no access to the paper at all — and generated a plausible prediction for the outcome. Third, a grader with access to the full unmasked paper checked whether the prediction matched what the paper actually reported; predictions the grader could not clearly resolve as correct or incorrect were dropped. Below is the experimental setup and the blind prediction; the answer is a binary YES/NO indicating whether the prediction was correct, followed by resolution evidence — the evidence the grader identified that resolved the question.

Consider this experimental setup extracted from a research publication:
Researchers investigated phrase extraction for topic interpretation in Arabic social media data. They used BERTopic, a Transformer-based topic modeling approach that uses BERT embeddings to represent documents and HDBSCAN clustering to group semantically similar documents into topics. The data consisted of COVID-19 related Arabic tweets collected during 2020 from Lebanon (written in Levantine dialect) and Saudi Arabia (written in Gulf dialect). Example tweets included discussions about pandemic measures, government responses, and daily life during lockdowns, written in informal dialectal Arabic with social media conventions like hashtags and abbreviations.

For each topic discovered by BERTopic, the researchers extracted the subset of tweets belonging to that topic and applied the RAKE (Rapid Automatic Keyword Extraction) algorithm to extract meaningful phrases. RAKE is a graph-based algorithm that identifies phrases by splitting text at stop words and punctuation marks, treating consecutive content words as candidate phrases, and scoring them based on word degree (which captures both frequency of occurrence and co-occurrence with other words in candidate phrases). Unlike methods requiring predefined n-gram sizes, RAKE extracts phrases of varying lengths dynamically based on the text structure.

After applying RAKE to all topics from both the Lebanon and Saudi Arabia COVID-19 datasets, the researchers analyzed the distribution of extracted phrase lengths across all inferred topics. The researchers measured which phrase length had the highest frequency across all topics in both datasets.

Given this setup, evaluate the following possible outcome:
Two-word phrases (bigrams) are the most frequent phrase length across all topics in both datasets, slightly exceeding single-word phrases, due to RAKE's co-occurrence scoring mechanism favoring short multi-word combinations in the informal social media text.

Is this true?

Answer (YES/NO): NO